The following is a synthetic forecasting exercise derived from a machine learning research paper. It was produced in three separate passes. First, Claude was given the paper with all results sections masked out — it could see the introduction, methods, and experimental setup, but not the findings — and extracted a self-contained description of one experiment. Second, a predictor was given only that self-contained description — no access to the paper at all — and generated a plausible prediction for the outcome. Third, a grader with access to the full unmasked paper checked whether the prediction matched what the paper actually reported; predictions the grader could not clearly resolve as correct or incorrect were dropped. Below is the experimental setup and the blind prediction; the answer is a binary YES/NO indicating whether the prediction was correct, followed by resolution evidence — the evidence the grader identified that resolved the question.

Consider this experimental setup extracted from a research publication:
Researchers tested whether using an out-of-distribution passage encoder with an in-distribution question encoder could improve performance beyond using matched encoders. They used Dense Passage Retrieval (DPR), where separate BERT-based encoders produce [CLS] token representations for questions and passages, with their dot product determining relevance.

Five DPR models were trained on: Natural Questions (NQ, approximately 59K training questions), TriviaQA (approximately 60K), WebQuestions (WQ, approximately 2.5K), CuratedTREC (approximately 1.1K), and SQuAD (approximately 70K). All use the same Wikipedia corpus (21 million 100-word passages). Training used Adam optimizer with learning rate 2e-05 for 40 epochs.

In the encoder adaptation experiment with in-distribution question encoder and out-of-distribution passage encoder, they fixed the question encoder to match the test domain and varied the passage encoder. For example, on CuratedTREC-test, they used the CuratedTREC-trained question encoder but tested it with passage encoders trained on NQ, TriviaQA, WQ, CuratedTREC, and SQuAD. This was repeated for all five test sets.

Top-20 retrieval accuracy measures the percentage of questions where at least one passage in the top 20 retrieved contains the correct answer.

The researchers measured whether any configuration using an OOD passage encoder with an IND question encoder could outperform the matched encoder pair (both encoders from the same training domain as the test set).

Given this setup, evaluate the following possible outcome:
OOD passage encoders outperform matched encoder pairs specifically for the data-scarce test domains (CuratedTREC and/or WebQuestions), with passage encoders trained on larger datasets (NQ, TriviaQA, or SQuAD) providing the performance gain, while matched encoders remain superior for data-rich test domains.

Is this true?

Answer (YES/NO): YES